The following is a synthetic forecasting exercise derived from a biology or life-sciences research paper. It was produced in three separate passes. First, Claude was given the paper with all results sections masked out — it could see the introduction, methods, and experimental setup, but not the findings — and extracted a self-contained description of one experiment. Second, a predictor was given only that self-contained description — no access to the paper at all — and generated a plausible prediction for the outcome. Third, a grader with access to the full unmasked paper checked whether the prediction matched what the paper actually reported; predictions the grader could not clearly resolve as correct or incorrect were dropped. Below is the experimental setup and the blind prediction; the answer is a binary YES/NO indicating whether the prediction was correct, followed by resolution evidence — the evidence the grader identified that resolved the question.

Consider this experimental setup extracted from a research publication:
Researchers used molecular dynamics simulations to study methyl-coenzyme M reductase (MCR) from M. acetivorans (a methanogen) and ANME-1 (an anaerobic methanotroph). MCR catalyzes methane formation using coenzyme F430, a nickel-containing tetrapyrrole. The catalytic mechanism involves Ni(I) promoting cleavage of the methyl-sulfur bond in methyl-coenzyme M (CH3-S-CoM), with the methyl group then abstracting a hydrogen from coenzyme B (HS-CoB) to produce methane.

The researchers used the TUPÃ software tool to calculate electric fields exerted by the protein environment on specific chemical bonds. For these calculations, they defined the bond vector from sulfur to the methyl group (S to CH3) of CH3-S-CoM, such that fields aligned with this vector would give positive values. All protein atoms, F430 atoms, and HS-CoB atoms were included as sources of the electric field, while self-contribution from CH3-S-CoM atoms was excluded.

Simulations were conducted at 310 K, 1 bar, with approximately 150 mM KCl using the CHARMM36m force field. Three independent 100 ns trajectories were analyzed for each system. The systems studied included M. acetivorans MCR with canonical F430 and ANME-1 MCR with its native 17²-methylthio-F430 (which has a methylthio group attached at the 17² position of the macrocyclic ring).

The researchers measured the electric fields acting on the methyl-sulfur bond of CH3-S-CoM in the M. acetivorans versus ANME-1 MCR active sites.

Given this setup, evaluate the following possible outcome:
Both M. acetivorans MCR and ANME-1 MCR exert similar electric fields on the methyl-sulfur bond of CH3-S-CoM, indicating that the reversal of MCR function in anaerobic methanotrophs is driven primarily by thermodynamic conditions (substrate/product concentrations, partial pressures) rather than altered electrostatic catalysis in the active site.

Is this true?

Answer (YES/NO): NO